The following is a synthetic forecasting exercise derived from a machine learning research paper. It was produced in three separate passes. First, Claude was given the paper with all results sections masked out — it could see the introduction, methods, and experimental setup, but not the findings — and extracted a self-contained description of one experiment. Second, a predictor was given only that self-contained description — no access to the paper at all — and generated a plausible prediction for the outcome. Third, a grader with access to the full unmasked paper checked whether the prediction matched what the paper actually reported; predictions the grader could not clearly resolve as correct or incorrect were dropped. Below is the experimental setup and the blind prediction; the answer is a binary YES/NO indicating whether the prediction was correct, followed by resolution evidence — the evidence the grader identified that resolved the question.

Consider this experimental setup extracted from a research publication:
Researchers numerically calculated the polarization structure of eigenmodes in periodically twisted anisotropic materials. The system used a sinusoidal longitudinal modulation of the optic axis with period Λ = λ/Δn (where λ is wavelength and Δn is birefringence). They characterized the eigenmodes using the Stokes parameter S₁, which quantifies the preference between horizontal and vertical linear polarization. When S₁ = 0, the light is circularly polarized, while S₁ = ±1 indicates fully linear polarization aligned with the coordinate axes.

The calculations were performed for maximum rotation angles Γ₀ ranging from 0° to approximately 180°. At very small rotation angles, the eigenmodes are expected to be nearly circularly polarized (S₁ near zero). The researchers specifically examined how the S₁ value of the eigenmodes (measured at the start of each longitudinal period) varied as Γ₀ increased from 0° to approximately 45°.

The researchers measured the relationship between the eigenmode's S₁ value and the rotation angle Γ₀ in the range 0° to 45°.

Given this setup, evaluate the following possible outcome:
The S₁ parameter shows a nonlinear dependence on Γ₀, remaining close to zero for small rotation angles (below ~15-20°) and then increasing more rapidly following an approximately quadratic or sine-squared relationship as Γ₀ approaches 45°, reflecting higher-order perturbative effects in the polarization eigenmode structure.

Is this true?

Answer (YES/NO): NO